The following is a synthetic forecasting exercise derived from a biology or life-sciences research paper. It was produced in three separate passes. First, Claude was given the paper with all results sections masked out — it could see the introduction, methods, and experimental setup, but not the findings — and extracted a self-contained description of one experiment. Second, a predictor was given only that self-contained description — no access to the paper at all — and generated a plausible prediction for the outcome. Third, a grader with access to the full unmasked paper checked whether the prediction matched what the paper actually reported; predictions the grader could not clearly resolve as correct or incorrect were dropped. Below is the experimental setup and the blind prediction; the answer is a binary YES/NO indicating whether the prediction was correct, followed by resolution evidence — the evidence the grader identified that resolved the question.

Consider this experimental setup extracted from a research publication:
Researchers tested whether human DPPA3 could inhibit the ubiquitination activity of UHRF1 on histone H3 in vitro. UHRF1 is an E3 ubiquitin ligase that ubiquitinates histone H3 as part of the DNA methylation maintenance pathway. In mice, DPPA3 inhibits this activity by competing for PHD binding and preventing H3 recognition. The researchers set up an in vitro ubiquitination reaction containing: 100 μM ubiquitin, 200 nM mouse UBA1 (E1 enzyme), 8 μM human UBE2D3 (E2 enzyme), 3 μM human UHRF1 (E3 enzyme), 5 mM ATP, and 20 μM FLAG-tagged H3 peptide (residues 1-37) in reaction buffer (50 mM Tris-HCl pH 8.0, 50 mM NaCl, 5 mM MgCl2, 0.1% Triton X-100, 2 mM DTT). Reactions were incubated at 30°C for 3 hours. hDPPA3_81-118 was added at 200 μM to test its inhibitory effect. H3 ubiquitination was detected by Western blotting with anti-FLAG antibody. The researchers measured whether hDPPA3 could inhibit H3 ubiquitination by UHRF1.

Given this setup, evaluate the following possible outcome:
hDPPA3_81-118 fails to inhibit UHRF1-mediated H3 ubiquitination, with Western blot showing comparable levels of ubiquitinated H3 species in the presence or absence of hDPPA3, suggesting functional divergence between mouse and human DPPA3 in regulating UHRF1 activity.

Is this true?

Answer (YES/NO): NO